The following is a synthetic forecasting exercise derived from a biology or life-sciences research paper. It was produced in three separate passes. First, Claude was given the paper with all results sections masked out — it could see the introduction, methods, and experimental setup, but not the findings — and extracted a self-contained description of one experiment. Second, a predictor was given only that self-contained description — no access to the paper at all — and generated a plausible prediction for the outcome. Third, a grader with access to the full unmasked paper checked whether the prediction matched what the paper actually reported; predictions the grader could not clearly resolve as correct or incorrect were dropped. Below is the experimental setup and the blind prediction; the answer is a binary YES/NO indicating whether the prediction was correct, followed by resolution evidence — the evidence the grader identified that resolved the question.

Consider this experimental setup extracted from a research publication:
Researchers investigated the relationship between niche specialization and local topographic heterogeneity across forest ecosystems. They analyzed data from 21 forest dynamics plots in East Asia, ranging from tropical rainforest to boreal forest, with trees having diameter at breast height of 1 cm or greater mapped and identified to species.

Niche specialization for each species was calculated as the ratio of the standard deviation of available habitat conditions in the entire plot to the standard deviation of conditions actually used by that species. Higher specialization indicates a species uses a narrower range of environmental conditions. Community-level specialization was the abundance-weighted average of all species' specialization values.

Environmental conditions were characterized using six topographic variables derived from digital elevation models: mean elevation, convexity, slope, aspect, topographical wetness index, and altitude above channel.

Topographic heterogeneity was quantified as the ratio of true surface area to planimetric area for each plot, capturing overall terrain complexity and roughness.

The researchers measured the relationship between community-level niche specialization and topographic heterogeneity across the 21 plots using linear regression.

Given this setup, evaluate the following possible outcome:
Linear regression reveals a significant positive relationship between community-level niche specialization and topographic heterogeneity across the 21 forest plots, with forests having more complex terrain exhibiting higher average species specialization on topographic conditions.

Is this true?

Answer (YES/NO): YES